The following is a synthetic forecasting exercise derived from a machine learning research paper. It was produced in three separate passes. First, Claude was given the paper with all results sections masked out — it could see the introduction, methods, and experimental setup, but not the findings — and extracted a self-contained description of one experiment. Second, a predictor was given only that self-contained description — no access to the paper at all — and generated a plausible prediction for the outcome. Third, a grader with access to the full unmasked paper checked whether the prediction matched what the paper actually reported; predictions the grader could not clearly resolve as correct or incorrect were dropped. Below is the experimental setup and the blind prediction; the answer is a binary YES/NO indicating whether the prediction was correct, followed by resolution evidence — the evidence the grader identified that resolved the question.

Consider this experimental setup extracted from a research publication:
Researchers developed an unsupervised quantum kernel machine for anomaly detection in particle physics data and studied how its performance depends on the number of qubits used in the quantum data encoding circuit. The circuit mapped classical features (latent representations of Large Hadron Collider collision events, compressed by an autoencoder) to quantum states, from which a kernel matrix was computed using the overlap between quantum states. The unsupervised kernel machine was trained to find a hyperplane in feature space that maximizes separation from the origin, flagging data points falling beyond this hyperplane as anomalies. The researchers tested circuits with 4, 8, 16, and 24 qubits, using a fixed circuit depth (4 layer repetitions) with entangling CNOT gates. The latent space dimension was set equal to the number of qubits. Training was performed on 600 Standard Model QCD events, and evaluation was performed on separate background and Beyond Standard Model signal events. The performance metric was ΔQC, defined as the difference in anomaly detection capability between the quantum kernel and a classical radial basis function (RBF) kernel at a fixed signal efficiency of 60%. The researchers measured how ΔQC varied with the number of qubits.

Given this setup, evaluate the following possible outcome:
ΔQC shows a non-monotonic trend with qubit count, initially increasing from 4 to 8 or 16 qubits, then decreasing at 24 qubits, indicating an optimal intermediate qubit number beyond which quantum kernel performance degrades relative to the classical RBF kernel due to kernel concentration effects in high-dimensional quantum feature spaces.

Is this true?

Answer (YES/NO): NO